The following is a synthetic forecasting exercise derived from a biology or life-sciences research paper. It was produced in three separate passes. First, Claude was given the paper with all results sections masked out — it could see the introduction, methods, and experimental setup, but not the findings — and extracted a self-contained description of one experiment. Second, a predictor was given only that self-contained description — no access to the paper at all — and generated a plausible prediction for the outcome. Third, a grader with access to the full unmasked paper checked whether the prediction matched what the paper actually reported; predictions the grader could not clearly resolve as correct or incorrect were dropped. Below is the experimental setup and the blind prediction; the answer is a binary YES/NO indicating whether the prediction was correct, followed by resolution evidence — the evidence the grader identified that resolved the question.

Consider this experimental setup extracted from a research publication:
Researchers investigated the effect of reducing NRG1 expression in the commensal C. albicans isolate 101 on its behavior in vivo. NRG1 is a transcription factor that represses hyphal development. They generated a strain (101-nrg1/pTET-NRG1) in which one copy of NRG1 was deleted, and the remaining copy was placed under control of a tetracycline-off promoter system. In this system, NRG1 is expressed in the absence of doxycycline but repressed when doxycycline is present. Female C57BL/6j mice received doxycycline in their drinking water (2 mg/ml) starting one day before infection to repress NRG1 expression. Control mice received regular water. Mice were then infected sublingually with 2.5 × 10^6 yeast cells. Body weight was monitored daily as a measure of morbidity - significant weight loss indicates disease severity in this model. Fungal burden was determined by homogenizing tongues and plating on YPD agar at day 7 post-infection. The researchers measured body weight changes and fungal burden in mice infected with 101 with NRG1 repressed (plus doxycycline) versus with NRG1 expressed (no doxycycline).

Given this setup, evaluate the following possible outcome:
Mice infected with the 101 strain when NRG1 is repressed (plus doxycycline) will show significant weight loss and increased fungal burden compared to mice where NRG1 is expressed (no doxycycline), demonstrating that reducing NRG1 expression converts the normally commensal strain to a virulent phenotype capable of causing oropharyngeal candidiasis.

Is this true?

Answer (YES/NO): NO